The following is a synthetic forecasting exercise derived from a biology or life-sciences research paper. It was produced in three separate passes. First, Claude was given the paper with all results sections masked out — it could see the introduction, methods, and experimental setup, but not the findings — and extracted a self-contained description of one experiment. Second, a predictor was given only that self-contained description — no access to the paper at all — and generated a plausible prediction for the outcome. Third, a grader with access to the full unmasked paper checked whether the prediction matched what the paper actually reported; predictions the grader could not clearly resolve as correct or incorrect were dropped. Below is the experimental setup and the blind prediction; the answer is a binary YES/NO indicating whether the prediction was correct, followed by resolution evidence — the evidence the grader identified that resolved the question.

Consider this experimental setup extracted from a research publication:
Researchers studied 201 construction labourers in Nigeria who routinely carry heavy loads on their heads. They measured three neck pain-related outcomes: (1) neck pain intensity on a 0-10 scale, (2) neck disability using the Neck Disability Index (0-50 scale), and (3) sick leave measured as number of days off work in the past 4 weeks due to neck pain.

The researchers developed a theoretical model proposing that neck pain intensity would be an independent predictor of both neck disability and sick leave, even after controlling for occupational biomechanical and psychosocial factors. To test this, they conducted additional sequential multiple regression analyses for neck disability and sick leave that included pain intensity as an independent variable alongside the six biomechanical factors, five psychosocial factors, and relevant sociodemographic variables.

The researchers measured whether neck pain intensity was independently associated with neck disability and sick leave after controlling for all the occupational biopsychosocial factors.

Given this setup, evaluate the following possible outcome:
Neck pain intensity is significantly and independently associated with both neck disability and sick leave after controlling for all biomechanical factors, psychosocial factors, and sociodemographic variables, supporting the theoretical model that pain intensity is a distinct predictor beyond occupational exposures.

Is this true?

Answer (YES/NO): NO